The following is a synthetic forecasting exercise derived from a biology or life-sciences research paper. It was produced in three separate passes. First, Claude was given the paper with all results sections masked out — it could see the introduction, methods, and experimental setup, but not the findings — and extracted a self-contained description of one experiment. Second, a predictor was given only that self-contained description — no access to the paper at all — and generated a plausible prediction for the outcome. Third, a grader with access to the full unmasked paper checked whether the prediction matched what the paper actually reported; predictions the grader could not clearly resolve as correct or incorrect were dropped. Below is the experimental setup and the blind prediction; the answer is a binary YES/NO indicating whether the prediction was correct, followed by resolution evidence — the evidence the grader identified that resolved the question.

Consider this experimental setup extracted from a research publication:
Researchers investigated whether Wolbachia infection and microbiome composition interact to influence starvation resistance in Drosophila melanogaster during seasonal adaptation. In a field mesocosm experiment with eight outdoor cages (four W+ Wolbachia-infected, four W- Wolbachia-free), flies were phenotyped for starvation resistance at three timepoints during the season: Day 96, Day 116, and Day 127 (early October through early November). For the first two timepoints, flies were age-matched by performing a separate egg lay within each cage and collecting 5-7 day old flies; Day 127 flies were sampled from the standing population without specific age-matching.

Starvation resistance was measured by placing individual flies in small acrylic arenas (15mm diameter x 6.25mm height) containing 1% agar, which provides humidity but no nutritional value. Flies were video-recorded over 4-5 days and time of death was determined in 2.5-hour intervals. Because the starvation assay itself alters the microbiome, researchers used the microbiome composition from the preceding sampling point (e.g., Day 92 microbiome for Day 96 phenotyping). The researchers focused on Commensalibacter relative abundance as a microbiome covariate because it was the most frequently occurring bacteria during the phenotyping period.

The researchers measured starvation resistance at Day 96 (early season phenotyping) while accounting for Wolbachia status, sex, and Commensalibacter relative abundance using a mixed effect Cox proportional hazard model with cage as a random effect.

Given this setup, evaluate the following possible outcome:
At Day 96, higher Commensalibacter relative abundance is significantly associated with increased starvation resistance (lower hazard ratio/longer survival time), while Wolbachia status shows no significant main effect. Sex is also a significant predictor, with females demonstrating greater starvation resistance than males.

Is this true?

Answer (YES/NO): NO